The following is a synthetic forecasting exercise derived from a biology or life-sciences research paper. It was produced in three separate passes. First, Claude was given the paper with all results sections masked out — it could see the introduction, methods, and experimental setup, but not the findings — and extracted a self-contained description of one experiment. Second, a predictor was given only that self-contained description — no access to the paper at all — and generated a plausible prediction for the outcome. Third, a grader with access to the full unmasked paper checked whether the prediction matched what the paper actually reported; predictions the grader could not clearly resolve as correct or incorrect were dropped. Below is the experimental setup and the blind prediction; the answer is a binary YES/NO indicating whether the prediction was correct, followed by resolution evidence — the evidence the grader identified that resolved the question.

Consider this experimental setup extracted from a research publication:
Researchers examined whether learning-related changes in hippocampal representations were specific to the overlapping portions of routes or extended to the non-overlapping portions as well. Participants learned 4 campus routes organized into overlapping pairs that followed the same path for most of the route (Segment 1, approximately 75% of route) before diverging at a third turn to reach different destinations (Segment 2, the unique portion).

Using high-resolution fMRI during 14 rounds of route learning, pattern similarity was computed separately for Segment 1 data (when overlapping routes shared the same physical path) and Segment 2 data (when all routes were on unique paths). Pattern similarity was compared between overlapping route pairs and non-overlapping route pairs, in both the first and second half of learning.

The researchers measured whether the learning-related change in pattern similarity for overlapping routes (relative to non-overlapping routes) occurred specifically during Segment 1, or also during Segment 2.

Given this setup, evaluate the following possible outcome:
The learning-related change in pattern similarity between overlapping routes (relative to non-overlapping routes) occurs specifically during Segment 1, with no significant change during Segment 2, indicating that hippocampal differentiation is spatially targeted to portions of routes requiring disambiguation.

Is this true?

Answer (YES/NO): YES